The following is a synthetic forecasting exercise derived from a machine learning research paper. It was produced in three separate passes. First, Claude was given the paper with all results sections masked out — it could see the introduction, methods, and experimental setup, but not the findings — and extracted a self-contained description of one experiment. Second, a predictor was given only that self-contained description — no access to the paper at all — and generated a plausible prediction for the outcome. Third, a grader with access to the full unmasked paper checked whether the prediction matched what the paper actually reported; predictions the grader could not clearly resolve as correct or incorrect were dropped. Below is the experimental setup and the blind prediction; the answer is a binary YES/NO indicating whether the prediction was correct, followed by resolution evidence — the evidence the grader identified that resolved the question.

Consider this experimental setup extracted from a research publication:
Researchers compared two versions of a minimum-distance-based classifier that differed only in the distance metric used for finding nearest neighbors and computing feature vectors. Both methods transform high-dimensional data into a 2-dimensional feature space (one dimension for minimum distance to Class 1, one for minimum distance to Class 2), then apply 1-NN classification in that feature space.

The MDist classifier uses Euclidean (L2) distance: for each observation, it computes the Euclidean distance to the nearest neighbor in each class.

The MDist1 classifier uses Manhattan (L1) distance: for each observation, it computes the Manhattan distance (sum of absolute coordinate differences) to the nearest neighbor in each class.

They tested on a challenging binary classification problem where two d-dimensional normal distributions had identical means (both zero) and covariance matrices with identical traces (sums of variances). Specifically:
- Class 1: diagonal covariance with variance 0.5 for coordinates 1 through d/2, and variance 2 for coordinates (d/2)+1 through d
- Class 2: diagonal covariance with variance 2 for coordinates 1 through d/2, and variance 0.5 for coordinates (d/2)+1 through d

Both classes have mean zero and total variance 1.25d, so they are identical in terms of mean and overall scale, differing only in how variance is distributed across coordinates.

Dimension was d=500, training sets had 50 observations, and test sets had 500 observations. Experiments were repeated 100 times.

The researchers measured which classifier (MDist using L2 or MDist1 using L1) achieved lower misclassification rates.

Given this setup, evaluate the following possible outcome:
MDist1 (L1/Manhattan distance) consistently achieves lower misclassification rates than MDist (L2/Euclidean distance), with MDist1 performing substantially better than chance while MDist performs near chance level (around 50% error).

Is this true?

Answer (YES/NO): YES